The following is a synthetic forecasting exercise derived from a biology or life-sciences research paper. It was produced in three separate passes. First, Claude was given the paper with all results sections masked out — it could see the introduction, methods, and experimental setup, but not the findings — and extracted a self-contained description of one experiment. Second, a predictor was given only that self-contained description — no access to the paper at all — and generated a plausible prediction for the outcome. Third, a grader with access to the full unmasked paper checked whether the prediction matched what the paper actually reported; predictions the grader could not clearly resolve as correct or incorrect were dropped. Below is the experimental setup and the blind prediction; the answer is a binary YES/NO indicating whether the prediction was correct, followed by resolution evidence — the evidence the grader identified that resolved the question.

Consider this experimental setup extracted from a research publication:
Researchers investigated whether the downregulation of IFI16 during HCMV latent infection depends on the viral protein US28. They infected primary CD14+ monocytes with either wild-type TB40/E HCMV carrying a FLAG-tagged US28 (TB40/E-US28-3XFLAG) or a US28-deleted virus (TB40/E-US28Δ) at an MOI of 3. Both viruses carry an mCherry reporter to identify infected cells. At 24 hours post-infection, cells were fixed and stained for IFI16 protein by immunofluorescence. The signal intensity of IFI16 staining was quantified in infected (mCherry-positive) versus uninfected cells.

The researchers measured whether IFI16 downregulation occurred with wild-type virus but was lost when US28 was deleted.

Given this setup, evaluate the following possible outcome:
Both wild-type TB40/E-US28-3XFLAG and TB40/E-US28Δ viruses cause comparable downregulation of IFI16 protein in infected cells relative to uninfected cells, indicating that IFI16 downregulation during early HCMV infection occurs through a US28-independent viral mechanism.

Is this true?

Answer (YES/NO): NO